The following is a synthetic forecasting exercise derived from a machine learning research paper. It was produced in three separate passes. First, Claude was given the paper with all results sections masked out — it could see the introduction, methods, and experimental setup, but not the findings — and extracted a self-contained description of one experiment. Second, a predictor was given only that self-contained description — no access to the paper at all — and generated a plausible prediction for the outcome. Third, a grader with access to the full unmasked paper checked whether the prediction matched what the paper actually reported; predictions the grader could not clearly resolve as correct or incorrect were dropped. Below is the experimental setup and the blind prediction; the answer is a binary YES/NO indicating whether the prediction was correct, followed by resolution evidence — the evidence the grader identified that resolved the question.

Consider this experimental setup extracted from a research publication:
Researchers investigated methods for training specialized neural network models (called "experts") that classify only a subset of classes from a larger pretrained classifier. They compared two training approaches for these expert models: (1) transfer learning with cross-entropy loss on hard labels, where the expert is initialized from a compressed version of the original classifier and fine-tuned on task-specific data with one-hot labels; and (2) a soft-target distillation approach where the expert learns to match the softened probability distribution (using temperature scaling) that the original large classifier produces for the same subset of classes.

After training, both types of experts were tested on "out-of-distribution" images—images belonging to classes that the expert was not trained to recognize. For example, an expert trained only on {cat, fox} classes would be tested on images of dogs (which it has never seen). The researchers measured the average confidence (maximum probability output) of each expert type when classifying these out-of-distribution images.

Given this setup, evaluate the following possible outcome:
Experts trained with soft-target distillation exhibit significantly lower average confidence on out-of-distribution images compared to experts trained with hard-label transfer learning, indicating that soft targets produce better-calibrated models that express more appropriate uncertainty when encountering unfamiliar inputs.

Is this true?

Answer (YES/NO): YES